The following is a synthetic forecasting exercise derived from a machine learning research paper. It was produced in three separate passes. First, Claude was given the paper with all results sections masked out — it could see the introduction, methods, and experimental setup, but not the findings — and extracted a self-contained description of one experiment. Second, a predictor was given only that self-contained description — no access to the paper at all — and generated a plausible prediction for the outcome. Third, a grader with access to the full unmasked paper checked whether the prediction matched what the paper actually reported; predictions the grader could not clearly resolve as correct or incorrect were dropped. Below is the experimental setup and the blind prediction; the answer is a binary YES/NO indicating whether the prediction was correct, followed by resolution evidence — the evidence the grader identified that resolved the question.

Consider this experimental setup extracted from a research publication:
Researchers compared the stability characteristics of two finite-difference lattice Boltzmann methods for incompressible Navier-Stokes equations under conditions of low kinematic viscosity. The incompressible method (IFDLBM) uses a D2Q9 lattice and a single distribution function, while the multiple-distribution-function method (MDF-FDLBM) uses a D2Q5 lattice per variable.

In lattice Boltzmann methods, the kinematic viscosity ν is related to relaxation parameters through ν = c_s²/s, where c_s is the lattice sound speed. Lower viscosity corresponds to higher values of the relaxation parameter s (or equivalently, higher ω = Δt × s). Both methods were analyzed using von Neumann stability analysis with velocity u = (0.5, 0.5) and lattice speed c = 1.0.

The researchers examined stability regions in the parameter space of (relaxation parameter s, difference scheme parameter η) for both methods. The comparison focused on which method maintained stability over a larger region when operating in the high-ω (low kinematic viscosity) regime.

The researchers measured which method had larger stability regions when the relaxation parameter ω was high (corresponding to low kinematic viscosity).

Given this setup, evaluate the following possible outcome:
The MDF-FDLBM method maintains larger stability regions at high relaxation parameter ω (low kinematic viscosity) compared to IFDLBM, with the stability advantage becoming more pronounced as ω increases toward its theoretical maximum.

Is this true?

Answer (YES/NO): NO